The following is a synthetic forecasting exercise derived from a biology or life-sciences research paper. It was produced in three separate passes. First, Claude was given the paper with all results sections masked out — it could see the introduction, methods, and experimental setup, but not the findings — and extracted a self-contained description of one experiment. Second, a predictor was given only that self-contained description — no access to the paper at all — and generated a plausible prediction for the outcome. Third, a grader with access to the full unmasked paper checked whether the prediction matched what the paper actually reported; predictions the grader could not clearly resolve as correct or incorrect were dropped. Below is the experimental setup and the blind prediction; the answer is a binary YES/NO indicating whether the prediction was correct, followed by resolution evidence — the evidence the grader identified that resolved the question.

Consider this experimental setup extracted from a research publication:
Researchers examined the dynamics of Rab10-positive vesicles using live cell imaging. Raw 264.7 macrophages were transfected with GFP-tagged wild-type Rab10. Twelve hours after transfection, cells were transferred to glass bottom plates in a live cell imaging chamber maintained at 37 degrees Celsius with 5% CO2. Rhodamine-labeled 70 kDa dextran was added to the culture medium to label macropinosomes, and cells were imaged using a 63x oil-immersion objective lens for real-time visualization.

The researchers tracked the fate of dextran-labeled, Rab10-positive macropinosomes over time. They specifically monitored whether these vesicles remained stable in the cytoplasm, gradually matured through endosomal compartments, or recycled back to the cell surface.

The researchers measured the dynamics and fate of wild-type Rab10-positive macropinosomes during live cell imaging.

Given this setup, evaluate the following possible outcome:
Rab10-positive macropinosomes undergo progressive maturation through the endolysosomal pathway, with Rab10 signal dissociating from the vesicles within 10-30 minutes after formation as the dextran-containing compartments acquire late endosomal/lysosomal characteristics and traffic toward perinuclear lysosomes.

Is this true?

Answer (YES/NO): NO